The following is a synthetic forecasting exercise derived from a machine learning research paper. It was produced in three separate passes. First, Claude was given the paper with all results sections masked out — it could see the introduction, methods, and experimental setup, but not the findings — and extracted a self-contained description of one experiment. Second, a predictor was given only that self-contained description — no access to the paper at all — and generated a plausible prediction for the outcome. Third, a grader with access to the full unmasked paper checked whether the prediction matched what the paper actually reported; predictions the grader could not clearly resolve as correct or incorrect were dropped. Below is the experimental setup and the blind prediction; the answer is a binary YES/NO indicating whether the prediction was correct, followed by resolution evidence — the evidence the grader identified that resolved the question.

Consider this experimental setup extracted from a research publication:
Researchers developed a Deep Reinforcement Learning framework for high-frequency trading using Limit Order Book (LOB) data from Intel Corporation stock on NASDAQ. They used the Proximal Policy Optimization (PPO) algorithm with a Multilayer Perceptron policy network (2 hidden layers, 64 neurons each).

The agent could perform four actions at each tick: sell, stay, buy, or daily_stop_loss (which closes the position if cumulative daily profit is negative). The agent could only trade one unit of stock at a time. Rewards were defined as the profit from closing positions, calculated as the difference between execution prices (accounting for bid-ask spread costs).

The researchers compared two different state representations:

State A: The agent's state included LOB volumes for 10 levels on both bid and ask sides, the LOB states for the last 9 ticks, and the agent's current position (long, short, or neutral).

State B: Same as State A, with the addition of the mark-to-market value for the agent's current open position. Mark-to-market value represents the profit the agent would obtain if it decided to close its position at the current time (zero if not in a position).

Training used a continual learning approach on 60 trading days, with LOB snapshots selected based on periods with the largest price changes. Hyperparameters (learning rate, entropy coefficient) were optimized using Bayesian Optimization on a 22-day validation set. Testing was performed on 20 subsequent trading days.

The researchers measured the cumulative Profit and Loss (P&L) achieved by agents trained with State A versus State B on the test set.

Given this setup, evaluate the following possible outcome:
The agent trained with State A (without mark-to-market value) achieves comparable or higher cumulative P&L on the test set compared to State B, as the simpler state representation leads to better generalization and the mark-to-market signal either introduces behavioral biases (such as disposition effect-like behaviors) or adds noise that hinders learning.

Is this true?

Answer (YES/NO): NO